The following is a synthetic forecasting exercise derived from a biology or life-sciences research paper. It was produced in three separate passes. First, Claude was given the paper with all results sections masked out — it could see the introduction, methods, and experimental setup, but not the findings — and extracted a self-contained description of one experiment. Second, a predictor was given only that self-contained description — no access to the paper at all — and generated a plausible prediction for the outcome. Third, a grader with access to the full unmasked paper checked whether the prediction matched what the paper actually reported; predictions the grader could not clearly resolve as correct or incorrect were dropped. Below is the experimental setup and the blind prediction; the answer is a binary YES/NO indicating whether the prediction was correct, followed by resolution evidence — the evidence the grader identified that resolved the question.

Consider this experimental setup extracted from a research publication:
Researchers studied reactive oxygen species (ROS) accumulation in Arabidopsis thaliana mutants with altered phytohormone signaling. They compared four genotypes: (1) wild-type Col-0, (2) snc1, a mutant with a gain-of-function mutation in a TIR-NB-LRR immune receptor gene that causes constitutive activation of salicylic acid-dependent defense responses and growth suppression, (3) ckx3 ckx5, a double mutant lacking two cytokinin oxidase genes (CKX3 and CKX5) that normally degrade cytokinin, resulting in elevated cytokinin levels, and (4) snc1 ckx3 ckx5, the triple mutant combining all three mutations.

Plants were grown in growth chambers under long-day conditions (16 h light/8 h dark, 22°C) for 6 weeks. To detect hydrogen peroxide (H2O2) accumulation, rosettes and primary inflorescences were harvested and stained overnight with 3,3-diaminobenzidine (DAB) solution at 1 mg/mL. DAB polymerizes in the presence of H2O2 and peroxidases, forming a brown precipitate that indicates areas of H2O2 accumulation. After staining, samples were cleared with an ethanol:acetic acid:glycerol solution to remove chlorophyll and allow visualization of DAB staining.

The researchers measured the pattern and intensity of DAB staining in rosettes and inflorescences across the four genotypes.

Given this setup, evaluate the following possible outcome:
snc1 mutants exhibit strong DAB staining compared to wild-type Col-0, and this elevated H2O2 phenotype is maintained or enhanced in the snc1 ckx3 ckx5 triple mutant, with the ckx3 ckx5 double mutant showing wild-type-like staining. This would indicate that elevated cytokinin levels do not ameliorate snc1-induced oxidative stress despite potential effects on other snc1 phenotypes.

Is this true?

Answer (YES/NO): NO